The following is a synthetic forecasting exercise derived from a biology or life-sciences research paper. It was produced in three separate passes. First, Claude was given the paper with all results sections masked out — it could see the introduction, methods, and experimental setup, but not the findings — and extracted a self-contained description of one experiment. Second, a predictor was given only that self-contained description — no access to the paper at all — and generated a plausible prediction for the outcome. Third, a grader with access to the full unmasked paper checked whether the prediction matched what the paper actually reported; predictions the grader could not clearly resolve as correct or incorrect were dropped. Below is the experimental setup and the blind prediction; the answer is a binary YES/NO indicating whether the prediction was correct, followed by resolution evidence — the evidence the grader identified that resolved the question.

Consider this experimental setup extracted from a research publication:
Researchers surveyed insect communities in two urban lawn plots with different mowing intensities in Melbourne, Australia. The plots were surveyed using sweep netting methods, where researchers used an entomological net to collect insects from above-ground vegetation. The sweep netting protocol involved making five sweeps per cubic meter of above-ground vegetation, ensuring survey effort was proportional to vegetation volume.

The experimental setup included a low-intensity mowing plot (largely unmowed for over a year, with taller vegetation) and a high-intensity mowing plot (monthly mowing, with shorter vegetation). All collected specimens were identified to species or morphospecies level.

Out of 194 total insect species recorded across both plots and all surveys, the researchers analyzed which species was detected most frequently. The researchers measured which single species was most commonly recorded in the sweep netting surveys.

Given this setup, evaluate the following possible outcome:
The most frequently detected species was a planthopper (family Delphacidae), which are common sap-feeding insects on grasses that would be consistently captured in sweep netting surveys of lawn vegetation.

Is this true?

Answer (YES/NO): NO